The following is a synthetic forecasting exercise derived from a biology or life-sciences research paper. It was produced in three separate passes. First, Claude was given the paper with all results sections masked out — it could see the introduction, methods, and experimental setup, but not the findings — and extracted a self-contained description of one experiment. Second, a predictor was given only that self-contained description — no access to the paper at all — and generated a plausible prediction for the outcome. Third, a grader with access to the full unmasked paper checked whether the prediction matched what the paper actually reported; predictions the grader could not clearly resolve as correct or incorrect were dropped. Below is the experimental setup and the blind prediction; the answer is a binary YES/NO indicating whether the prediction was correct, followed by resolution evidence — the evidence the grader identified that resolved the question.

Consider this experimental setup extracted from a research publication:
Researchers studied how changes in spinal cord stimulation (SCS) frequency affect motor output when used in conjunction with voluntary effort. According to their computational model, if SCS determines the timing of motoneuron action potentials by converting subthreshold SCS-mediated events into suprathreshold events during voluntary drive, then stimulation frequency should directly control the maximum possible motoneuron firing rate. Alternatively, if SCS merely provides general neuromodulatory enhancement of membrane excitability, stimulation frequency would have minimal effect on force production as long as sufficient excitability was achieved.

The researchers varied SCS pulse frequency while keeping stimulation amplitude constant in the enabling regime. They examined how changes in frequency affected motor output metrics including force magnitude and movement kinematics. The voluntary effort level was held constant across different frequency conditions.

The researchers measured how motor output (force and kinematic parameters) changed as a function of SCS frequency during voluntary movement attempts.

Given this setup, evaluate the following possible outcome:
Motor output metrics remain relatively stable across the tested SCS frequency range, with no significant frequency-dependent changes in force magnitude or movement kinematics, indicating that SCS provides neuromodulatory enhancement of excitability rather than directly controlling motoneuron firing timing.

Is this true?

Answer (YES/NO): NO